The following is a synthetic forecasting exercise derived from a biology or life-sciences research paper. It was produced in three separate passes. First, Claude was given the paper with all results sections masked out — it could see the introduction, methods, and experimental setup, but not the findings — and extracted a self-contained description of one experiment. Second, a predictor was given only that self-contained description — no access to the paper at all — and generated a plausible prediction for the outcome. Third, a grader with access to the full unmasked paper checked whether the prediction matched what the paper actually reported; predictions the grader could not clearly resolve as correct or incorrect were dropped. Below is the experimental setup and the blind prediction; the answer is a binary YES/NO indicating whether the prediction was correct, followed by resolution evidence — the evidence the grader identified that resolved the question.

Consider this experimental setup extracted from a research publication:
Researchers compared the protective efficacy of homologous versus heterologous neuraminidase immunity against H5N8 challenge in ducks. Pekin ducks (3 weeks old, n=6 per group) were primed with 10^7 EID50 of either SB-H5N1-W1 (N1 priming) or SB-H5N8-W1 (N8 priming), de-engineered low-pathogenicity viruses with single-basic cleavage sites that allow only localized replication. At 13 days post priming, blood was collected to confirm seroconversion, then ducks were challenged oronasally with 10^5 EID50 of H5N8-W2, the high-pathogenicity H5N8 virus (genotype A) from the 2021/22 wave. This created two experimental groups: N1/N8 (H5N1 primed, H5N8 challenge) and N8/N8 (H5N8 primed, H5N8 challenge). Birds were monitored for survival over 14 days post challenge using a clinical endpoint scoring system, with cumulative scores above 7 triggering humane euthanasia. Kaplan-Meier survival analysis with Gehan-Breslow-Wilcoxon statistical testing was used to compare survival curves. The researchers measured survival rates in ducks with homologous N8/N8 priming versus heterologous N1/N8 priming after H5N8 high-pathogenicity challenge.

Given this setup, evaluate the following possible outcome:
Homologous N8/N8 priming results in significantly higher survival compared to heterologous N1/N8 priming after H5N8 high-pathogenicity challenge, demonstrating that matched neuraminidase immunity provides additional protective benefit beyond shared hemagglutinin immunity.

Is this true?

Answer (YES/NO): NO